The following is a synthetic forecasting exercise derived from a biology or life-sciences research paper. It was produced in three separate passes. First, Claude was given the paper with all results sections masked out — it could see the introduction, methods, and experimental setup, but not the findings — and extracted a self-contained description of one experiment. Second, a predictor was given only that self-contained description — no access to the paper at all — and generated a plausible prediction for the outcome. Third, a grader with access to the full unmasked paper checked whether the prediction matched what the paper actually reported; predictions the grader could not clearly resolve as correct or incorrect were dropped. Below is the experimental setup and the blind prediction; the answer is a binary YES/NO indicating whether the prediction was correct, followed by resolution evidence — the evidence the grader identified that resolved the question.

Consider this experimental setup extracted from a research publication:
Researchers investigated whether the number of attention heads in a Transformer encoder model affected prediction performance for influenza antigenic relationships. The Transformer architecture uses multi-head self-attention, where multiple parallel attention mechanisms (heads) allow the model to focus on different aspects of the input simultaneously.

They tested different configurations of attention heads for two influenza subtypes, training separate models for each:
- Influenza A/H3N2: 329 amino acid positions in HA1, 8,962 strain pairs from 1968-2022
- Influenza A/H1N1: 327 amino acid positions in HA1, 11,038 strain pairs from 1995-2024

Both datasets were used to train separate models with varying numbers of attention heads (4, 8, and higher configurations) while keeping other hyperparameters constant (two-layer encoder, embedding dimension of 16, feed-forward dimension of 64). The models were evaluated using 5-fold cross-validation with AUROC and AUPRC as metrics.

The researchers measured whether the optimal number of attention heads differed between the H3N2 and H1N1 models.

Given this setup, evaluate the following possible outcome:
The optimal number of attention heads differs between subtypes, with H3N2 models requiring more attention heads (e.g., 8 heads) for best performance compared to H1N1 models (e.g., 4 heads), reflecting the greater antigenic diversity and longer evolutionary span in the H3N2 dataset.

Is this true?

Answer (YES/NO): YES